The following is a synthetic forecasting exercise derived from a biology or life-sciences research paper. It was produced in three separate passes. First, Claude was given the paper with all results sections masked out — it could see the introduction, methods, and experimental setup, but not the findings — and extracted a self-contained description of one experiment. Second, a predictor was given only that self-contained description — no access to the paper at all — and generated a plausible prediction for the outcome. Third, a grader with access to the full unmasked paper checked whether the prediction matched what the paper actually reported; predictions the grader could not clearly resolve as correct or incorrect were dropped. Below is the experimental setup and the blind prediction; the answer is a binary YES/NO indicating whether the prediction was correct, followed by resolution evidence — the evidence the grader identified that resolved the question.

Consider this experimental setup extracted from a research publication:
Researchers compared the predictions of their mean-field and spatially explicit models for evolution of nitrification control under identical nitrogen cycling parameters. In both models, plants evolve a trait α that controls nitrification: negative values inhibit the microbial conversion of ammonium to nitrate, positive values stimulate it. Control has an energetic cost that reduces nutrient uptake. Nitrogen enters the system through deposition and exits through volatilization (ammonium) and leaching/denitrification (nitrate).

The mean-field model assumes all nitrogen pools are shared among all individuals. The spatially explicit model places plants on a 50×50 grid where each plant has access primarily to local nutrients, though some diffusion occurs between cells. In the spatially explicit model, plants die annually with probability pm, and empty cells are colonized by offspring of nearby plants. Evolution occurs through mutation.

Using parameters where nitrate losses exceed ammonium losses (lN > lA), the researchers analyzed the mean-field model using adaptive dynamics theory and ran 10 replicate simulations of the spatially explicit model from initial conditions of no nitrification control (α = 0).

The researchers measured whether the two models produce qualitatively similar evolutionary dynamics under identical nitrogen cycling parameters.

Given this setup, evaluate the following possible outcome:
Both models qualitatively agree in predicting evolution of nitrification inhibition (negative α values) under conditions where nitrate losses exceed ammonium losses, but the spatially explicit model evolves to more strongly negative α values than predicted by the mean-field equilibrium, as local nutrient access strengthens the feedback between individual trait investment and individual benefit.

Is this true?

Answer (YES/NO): NO